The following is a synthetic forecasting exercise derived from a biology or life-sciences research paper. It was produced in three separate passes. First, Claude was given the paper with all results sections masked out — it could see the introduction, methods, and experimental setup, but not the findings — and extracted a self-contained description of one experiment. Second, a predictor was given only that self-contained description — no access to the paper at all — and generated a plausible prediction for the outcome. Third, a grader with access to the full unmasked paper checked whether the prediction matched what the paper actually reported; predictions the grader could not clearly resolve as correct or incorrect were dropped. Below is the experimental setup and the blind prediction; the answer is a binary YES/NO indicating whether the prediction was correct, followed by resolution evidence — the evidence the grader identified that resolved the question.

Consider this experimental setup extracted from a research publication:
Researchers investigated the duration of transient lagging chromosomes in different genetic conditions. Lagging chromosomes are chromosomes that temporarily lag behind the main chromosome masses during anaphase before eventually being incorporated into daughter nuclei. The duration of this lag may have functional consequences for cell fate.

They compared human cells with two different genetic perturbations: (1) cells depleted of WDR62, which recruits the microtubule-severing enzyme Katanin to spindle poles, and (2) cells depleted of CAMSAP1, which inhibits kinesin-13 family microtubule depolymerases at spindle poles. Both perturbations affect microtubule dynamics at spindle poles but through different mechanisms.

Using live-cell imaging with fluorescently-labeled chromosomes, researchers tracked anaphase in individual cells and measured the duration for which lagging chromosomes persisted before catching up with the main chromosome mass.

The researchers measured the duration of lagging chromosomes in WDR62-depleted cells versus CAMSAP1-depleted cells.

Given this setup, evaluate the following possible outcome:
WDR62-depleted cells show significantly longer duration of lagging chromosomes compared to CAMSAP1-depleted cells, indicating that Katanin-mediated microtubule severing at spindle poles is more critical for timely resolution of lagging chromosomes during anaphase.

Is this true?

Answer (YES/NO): YES